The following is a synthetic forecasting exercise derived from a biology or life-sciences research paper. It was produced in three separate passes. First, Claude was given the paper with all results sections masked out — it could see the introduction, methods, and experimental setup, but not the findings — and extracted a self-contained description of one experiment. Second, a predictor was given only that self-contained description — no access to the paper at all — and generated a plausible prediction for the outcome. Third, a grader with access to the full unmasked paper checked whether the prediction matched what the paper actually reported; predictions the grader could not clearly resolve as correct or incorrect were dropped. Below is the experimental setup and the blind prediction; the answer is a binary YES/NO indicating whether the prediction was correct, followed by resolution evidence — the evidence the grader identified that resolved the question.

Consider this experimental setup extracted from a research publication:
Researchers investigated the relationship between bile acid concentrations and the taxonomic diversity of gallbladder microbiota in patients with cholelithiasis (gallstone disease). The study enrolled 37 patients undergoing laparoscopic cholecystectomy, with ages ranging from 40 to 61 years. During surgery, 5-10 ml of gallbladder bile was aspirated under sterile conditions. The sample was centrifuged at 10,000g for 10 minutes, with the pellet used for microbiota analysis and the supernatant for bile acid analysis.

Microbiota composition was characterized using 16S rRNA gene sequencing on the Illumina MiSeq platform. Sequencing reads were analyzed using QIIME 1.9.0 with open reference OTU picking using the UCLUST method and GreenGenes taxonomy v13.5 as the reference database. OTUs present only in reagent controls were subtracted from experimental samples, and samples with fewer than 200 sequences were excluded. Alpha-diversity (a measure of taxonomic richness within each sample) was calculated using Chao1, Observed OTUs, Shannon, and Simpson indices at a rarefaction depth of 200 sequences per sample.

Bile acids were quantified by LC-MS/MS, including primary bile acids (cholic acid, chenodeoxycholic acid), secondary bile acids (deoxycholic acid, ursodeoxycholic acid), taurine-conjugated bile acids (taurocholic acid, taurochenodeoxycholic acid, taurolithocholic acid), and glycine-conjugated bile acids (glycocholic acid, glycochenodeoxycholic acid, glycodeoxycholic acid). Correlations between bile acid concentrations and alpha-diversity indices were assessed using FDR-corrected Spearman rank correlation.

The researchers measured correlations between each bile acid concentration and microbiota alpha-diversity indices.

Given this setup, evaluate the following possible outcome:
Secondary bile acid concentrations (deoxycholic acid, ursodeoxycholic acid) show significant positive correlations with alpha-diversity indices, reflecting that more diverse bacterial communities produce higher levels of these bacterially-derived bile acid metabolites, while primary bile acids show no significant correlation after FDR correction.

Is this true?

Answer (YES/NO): NO